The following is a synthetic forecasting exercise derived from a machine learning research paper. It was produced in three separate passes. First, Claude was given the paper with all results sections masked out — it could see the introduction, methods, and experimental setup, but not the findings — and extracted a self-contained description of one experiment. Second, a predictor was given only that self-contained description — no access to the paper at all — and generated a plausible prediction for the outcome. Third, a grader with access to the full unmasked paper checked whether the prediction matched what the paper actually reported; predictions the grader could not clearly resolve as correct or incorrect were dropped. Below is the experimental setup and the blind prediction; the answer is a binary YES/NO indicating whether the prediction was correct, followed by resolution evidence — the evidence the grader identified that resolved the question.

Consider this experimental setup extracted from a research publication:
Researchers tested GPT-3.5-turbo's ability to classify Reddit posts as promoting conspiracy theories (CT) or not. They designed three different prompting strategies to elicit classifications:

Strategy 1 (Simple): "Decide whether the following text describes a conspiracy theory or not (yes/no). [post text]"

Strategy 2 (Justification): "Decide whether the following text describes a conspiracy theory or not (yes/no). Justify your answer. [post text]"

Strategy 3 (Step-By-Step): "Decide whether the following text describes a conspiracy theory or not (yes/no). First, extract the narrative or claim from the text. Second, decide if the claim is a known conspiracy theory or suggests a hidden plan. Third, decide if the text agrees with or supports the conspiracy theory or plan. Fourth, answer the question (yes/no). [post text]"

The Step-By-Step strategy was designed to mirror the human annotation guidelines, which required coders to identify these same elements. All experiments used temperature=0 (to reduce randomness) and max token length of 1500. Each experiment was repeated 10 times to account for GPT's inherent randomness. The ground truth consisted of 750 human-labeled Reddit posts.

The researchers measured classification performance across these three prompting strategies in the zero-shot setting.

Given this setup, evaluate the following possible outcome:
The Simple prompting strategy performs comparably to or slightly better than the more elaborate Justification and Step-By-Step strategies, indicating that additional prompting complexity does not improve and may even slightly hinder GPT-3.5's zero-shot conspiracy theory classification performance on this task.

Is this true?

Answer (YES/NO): YES